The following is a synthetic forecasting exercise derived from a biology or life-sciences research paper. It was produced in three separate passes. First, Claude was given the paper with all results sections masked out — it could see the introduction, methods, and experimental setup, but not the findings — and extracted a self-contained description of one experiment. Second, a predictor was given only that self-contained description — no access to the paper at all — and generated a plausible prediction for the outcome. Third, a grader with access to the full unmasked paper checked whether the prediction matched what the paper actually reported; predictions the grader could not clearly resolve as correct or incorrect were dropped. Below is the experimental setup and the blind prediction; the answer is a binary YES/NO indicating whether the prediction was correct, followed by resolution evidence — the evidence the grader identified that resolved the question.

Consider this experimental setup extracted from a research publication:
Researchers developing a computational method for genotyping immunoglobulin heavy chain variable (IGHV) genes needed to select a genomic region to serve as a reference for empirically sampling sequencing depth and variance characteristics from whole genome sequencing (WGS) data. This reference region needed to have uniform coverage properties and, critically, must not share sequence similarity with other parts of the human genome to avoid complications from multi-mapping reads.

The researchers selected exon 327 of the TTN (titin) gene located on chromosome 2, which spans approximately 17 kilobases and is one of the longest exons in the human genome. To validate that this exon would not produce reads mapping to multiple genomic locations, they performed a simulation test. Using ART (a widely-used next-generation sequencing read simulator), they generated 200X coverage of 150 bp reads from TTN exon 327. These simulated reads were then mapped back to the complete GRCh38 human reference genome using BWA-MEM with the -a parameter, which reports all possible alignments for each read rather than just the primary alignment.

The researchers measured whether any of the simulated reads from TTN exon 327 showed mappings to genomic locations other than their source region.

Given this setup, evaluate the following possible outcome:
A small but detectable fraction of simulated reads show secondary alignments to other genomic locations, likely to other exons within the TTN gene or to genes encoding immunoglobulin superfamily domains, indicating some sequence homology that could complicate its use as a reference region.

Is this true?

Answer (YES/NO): NO